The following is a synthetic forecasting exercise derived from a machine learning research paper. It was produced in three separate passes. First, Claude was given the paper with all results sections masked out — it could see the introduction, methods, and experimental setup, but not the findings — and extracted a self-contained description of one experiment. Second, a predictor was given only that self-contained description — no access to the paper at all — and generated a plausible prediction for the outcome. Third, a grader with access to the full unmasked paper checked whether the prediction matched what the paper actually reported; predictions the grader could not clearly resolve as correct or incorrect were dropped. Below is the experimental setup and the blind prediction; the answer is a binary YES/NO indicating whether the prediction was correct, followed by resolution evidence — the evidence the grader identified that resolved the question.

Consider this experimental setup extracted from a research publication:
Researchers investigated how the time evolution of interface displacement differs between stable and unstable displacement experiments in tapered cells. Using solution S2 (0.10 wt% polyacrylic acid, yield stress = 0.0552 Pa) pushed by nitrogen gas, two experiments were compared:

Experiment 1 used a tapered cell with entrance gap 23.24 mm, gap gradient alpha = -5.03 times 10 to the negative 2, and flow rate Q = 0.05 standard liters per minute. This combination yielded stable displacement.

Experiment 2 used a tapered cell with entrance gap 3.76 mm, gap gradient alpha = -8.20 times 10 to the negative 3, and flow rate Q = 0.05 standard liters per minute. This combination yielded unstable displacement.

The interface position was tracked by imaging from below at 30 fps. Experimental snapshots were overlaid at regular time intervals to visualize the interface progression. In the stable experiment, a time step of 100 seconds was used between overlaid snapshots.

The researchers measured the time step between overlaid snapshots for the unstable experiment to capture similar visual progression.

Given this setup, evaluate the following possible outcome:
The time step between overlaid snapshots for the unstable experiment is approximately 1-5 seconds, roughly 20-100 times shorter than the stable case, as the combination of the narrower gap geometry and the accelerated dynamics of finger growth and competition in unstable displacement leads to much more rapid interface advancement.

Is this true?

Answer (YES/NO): NO